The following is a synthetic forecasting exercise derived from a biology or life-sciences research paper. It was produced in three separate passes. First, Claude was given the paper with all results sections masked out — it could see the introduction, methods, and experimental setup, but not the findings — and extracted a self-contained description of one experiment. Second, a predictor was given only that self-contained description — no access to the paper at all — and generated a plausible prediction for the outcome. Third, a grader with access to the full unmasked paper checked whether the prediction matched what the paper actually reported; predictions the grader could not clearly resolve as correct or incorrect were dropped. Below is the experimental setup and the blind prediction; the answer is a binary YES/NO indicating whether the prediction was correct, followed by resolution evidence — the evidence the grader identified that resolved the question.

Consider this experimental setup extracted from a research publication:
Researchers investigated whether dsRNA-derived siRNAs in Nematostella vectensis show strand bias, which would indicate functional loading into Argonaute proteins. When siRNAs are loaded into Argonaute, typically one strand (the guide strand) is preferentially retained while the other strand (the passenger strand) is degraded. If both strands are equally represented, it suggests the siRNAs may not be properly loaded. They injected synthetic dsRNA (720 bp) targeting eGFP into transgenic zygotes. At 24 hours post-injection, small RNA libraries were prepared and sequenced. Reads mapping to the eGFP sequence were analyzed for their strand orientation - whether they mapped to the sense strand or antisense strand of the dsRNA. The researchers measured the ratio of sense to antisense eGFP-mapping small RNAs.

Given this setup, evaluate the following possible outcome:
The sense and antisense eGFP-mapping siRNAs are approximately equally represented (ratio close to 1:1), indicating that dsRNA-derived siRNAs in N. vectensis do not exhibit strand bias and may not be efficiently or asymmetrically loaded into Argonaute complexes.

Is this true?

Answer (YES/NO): NO